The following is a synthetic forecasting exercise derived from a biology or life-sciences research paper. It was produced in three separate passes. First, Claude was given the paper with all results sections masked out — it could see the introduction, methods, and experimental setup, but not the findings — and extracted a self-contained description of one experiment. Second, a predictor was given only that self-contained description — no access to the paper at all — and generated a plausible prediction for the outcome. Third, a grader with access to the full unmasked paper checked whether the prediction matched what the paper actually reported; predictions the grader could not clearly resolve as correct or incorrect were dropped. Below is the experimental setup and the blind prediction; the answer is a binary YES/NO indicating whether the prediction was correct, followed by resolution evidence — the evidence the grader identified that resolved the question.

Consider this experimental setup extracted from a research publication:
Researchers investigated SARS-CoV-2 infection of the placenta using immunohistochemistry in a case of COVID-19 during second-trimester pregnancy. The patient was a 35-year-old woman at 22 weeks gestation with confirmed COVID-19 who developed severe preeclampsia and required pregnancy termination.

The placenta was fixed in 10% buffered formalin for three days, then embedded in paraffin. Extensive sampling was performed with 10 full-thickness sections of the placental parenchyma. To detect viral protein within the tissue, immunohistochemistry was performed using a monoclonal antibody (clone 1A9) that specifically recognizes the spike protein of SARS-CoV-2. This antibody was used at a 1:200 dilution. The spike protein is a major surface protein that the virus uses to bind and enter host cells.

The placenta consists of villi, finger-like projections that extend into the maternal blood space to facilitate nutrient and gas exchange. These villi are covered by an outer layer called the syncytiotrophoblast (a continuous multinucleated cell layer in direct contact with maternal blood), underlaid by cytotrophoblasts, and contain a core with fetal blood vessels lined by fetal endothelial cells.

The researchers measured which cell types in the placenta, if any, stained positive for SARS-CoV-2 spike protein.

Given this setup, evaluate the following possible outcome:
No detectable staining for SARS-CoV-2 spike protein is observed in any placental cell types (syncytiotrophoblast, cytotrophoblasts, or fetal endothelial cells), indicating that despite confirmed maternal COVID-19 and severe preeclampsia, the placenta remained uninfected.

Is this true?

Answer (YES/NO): NO